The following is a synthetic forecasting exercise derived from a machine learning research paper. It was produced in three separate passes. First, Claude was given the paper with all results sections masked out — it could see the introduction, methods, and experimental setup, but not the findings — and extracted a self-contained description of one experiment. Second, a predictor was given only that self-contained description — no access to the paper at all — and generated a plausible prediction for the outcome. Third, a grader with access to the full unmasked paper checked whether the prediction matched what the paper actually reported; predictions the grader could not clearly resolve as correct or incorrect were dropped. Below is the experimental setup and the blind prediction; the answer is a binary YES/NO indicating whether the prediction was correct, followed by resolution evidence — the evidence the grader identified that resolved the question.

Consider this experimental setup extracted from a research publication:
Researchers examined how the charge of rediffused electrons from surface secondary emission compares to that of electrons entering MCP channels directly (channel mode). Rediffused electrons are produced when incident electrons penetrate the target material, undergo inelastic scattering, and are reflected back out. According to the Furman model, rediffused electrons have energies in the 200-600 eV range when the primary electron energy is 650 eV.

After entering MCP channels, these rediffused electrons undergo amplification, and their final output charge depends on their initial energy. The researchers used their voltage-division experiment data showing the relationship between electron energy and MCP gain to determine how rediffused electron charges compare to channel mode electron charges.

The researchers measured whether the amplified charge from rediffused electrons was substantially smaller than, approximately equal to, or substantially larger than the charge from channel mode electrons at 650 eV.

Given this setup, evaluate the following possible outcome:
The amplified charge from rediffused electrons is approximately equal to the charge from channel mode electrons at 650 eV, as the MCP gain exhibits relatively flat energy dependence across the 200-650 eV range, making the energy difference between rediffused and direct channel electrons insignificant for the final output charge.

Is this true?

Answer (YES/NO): YES